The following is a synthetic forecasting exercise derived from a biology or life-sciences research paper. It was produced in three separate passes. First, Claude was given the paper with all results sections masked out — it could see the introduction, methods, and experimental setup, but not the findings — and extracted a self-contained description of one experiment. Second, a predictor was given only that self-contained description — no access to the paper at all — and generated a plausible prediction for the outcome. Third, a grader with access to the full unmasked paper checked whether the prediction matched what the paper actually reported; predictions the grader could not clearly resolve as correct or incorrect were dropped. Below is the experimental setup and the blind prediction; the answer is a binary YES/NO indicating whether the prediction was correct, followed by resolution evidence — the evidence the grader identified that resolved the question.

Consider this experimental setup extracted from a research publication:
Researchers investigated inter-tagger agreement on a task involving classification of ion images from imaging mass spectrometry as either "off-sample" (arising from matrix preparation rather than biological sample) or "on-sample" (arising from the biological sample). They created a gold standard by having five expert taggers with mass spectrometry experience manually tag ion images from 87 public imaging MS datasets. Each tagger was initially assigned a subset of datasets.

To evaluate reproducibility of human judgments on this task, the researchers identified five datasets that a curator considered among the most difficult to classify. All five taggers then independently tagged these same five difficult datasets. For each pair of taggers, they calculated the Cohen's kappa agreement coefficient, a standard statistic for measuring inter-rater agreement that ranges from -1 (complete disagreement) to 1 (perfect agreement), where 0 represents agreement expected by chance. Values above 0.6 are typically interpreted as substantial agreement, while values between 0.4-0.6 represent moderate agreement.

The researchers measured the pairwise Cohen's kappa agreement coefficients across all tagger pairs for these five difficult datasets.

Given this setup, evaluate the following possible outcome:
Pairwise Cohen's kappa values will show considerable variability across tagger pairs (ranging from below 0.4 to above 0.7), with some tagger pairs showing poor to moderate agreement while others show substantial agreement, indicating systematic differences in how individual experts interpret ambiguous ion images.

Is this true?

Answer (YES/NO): NO